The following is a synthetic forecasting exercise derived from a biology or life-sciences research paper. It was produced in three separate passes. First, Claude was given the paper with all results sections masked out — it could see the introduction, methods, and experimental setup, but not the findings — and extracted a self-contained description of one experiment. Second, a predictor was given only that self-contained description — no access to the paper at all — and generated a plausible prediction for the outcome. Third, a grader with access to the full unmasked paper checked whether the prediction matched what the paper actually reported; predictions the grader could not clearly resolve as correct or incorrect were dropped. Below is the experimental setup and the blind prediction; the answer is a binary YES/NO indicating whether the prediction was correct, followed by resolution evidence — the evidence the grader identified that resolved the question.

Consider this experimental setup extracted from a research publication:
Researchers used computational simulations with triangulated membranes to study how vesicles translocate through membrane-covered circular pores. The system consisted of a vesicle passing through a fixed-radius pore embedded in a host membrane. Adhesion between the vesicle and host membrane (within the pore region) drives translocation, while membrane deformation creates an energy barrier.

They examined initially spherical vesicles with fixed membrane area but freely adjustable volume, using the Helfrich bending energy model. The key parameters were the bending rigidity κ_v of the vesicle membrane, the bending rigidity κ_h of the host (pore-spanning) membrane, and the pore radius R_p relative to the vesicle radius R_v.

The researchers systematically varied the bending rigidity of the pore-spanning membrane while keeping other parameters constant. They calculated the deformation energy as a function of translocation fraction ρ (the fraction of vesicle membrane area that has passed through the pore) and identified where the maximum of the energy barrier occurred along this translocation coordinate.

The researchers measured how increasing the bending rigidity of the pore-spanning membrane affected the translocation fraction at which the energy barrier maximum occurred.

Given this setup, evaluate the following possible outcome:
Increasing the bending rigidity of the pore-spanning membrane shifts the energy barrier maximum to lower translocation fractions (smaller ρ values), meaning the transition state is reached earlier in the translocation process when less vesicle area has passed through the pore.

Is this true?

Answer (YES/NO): YES